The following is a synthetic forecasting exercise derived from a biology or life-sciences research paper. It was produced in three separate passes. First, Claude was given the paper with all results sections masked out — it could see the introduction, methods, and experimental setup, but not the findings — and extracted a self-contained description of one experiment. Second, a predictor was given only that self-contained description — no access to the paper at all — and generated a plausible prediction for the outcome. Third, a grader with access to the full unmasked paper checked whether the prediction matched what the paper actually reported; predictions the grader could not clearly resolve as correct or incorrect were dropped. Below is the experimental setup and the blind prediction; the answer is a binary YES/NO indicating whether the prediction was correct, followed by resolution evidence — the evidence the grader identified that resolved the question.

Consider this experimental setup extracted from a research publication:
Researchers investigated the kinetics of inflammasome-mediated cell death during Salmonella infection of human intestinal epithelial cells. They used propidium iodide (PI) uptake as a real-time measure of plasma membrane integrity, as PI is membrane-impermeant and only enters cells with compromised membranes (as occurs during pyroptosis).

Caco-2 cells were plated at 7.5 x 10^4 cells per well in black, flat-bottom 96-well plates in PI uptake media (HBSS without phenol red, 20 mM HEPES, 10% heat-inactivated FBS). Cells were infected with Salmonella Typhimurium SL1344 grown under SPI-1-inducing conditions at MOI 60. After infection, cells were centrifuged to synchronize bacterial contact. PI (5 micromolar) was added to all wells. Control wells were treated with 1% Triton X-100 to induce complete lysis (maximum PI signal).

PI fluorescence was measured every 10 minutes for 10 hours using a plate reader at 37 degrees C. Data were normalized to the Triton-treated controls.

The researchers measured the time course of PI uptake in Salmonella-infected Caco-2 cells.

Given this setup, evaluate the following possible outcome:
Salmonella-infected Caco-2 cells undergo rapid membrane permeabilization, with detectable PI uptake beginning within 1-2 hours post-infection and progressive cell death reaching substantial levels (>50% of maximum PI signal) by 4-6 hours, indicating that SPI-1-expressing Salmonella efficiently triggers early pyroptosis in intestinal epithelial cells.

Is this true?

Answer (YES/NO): NO